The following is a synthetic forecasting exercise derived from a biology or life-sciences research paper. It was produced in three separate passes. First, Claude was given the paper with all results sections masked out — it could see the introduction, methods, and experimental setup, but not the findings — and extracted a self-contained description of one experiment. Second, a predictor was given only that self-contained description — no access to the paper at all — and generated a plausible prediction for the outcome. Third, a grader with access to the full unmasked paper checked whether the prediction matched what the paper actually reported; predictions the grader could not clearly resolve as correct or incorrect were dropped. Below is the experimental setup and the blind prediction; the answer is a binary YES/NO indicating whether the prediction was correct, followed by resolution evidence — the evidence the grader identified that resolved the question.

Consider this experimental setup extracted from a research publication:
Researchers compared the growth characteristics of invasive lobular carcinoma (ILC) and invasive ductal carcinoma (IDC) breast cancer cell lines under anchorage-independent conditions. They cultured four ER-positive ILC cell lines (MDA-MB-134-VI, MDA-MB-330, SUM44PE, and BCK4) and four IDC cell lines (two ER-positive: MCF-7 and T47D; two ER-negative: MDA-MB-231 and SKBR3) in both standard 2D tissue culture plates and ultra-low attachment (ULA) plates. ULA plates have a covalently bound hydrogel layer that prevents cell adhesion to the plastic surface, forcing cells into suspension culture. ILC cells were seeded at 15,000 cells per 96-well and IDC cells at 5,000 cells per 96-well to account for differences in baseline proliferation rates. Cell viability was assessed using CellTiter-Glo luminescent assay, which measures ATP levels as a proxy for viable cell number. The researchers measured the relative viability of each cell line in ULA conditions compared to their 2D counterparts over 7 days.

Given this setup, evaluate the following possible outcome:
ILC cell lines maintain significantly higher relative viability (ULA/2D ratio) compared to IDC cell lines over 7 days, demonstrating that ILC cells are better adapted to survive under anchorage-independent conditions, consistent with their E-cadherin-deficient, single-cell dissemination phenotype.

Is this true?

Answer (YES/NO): YES